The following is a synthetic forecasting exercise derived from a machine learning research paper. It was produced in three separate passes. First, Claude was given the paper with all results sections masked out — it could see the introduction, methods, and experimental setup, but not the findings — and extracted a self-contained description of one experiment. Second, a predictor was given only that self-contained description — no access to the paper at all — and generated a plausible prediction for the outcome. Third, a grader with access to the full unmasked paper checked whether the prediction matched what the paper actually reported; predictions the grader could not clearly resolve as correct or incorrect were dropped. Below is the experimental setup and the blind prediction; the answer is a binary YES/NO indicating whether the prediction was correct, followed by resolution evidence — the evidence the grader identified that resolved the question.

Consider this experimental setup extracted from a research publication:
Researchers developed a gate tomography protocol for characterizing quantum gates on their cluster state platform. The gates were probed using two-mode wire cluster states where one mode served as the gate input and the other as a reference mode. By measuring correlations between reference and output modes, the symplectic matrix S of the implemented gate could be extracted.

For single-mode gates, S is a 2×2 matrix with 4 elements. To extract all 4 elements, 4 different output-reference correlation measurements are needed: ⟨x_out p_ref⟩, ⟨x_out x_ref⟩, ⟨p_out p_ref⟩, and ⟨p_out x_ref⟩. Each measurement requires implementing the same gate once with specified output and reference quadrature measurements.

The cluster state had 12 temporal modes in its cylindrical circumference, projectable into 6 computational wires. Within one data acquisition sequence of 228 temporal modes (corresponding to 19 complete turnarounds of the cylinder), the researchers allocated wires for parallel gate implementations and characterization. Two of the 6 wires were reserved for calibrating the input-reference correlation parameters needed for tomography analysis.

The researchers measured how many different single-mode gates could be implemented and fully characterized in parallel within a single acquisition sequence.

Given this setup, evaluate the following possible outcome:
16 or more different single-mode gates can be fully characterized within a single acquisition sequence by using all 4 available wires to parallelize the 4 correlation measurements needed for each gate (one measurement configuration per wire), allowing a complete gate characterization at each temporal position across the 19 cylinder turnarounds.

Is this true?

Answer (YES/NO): NO